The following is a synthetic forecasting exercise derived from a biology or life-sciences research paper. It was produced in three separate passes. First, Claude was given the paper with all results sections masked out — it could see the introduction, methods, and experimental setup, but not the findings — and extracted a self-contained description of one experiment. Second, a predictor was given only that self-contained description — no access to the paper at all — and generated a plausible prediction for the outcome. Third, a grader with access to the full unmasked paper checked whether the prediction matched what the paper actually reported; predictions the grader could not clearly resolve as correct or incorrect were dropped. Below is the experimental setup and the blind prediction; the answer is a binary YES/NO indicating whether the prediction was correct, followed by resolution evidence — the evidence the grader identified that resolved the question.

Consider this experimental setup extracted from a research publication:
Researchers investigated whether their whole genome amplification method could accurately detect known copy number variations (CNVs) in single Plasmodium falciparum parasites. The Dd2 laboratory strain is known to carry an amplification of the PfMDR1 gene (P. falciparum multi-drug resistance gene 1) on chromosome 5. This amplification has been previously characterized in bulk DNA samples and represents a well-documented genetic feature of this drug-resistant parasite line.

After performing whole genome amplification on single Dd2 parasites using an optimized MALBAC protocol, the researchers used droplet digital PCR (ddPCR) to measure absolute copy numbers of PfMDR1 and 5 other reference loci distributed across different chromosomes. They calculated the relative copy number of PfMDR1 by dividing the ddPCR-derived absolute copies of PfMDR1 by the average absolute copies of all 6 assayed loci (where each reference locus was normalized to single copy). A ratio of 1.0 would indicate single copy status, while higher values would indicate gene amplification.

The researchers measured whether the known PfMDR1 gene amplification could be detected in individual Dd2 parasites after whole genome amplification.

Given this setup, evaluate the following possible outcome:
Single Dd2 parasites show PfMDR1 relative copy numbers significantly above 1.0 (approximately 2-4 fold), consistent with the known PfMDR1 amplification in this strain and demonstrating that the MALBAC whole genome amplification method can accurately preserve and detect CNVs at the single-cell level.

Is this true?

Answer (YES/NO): YES